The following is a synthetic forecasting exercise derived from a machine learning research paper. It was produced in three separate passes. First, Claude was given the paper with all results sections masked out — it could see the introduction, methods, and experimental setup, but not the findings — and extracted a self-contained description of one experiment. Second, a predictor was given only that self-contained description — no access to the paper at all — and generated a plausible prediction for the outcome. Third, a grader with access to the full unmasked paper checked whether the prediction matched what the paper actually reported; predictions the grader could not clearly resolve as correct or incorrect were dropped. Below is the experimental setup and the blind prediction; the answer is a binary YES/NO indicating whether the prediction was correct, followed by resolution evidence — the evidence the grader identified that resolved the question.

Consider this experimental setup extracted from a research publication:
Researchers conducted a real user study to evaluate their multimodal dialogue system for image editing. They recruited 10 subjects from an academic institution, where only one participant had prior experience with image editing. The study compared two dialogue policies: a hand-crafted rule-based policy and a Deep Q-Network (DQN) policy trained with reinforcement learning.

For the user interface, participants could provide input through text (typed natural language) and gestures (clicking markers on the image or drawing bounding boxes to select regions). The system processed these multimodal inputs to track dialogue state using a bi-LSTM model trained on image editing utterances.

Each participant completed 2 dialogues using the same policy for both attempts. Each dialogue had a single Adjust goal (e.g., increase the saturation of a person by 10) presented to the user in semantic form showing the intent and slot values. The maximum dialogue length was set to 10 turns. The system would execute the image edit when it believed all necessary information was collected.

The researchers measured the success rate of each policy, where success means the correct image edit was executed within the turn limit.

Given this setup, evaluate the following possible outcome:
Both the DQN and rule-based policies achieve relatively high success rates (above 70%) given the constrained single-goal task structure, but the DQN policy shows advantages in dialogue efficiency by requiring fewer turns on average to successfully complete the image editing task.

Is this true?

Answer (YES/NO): YES